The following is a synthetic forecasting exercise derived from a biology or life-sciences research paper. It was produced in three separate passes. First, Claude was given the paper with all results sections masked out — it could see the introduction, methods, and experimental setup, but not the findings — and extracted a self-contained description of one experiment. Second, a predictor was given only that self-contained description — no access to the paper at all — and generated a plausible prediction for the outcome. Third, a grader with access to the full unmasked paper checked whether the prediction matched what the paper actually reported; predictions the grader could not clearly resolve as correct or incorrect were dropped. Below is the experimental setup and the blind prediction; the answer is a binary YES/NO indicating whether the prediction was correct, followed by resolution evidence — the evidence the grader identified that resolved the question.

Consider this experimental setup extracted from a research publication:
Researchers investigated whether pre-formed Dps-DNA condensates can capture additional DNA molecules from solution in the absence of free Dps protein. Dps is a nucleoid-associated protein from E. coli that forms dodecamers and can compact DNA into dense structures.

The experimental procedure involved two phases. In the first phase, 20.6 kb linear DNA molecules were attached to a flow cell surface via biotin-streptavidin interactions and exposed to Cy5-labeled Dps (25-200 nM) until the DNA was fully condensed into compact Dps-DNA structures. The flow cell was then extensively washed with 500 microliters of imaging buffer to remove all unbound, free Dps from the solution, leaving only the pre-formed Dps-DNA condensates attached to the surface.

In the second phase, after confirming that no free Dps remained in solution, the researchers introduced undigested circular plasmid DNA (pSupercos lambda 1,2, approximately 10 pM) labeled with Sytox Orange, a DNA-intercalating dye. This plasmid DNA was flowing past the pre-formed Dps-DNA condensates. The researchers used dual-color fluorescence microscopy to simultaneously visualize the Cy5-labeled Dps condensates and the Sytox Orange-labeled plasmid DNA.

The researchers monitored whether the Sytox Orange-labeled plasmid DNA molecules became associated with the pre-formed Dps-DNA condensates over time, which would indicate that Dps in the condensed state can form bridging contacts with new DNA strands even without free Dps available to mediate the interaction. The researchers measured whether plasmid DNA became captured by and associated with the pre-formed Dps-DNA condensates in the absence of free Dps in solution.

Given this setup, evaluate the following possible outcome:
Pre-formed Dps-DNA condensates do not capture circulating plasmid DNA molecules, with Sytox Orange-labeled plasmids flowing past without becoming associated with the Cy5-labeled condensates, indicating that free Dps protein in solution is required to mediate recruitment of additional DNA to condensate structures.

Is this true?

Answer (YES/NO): NO